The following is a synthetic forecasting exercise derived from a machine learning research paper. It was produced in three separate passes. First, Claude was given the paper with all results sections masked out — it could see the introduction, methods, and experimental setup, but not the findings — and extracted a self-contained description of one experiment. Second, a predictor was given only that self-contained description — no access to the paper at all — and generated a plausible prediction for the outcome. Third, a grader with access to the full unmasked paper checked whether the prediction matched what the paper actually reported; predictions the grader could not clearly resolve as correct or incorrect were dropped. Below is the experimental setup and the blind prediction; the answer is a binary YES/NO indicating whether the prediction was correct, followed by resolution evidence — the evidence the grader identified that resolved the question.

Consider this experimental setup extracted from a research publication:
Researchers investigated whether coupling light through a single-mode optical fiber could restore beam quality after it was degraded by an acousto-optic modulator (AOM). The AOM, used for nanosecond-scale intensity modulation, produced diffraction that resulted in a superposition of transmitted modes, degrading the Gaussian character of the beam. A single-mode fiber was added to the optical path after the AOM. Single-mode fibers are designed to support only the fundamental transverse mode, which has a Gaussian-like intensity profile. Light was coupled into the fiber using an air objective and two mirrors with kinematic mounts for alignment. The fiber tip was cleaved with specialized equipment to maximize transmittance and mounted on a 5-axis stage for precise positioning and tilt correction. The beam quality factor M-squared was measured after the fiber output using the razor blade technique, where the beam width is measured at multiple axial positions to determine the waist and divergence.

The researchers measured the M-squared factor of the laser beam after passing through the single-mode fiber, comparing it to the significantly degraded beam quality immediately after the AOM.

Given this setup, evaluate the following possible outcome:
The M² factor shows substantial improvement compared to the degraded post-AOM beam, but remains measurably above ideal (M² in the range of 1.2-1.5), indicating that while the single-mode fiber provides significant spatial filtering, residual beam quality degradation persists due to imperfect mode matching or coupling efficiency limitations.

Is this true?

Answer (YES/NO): NO